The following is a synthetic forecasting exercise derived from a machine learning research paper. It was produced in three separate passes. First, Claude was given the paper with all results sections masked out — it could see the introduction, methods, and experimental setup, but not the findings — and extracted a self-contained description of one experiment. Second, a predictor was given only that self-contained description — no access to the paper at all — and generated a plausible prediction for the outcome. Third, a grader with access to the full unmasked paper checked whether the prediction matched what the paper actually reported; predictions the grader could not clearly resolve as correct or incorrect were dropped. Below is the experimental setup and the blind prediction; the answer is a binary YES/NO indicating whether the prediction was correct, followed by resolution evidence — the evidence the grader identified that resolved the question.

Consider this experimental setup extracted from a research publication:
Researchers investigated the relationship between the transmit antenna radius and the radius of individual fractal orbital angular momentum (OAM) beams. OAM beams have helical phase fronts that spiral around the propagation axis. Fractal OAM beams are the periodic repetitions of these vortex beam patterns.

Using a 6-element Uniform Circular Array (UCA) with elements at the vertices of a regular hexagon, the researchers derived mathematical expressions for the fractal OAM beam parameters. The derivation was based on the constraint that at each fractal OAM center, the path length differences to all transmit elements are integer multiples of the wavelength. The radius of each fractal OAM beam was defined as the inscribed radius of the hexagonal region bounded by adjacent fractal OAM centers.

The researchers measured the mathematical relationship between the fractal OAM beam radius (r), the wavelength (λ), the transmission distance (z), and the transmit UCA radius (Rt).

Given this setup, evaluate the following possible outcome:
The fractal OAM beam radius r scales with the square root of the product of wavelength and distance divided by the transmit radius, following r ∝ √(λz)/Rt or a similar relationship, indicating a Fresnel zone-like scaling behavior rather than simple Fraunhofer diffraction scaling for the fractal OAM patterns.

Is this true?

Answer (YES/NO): NO